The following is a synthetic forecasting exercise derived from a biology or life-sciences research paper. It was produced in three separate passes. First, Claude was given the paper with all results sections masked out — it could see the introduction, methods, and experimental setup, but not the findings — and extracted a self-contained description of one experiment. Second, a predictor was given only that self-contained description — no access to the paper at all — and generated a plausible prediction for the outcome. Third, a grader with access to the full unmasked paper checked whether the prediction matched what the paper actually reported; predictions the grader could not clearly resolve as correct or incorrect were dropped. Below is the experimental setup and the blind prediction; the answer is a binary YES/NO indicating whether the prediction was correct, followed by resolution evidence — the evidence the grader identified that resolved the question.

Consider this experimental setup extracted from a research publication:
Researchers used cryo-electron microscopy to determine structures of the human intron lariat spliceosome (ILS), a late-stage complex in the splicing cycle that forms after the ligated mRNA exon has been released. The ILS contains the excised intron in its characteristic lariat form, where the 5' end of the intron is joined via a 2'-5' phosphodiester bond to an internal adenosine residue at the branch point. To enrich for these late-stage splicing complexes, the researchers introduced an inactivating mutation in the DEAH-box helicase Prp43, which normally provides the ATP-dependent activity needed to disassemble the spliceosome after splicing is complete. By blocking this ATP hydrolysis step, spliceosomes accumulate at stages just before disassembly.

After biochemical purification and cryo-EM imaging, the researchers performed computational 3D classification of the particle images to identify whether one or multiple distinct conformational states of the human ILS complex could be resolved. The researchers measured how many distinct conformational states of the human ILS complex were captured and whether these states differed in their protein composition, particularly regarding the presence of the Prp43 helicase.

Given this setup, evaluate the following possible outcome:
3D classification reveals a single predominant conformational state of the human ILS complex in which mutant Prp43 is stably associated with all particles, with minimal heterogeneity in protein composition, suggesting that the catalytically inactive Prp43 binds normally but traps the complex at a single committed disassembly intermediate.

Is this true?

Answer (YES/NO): NO